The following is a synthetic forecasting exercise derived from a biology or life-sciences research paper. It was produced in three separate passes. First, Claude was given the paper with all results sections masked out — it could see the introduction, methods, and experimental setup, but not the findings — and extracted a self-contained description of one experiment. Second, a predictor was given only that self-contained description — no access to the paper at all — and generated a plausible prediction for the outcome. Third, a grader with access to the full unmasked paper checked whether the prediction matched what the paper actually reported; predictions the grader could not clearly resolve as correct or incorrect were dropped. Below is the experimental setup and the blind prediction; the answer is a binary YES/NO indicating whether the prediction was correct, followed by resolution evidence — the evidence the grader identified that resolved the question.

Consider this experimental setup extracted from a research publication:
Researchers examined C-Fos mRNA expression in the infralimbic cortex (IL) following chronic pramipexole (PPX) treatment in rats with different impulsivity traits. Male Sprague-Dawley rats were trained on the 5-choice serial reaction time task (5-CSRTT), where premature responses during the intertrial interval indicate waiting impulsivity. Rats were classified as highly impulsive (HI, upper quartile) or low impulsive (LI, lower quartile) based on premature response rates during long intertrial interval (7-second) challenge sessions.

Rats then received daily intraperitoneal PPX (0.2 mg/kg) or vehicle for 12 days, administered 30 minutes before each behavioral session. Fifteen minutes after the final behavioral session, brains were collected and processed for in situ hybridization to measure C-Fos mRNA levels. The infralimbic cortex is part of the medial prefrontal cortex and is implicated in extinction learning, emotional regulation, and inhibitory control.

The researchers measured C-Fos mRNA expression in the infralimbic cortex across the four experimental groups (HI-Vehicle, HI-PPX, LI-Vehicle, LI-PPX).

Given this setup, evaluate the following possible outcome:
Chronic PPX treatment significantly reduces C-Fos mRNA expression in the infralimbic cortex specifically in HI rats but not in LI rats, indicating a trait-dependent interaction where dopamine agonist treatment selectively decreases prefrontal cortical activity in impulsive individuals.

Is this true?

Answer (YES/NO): NO